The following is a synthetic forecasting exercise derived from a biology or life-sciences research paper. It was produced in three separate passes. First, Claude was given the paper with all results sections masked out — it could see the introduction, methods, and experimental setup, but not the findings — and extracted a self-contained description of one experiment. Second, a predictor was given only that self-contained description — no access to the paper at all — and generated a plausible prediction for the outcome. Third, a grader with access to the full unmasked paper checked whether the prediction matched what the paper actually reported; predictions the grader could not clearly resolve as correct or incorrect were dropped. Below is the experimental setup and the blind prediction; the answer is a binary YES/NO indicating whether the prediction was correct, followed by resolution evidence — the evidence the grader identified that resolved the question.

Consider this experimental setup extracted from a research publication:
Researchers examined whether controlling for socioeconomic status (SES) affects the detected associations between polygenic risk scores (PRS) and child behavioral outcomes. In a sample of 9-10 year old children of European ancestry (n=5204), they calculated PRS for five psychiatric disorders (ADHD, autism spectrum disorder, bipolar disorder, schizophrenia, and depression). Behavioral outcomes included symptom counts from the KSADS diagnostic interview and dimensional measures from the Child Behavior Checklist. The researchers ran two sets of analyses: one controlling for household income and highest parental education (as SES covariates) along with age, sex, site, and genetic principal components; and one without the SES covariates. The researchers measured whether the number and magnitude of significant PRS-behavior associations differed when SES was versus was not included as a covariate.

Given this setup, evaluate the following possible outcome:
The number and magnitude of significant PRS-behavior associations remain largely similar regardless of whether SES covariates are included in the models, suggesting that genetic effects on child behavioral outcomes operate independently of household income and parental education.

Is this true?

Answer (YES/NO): NO